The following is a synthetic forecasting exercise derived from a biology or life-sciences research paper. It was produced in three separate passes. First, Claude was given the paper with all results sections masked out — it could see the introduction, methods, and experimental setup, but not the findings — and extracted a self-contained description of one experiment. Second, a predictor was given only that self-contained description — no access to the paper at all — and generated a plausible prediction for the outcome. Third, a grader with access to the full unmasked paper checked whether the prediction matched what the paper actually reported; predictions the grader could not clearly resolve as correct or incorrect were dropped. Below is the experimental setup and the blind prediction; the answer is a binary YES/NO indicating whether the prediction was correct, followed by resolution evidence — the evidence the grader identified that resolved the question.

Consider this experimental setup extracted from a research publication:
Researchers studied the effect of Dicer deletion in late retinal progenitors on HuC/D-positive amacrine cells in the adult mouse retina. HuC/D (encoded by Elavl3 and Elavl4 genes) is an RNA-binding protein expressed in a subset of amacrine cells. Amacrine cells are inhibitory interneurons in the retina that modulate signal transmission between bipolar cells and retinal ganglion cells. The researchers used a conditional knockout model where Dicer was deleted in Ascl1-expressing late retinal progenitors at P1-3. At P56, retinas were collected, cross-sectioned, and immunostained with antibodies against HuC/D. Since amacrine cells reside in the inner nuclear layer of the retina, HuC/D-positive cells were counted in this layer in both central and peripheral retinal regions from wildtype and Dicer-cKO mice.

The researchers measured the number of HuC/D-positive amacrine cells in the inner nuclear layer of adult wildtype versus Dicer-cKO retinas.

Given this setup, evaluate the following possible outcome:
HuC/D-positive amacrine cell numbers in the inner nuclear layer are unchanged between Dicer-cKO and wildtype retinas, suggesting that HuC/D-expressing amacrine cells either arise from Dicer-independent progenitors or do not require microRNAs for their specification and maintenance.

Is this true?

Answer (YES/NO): NO